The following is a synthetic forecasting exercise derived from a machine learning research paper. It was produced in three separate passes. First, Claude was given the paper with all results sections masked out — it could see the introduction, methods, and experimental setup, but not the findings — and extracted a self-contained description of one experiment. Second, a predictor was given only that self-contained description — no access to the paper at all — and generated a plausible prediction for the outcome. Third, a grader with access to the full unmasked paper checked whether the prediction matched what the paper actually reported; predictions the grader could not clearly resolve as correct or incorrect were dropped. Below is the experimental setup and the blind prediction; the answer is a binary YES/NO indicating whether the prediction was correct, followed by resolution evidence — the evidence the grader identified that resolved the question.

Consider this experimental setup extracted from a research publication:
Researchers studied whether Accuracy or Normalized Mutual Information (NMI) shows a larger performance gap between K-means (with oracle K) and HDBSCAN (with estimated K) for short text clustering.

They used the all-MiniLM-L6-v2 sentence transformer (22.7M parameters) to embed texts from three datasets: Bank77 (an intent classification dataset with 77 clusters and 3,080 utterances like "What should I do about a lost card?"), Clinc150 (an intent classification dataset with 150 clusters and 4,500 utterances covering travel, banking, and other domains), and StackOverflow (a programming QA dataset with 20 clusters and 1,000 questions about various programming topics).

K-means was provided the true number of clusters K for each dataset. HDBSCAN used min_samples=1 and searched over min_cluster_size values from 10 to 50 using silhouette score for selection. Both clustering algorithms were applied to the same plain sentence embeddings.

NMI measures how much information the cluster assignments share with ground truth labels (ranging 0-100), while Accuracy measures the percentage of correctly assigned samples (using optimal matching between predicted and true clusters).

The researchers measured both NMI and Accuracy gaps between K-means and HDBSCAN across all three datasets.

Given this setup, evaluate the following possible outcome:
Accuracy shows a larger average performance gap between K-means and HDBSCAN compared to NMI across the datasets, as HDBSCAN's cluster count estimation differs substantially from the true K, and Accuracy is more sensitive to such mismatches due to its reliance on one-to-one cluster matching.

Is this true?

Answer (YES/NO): YES